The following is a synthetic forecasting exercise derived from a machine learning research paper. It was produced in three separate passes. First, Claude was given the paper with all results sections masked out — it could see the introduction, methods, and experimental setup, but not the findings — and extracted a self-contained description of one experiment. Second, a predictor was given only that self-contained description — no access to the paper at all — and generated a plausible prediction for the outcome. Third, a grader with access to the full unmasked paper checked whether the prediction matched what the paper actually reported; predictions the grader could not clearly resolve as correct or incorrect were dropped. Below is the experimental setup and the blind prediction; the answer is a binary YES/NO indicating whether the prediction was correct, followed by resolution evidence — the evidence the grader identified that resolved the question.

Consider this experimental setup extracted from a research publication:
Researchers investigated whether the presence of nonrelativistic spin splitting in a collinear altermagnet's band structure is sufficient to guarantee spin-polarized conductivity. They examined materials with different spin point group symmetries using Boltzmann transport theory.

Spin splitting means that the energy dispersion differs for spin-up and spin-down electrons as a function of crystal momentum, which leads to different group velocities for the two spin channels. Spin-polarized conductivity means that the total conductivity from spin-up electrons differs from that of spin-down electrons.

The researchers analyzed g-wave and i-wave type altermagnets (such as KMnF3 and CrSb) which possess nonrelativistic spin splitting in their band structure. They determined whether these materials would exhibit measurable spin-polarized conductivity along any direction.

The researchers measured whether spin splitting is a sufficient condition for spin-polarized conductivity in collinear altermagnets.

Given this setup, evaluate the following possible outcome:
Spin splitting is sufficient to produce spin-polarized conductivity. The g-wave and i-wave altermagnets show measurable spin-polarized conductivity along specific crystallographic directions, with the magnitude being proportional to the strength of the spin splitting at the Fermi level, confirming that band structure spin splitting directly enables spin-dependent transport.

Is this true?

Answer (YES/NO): NO